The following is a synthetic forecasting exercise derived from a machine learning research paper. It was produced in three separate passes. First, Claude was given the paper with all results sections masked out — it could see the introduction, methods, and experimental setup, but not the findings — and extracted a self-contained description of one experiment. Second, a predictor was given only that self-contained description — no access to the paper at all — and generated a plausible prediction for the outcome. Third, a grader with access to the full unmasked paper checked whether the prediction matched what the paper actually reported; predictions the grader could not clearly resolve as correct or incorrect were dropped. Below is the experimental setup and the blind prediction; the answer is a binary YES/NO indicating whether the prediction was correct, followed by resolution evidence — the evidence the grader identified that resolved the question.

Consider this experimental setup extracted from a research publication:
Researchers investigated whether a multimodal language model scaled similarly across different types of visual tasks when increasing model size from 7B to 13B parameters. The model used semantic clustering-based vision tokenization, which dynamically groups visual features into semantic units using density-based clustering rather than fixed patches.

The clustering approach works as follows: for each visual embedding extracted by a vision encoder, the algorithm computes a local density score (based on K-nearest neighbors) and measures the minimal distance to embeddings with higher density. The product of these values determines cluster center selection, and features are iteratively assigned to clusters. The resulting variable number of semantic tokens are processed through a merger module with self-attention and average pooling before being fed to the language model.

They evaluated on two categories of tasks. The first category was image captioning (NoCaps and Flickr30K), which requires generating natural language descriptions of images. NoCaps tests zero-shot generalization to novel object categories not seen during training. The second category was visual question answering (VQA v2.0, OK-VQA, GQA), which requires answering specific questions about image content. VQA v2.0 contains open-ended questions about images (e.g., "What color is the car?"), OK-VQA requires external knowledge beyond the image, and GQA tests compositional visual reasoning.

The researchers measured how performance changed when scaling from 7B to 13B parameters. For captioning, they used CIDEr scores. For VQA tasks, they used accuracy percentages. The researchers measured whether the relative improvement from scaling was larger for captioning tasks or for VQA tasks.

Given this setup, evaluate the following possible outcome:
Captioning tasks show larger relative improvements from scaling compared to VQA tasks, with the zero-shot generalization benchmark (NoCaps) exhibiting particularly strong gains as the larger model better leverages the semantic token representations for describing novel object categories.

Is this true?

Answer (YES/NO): NO